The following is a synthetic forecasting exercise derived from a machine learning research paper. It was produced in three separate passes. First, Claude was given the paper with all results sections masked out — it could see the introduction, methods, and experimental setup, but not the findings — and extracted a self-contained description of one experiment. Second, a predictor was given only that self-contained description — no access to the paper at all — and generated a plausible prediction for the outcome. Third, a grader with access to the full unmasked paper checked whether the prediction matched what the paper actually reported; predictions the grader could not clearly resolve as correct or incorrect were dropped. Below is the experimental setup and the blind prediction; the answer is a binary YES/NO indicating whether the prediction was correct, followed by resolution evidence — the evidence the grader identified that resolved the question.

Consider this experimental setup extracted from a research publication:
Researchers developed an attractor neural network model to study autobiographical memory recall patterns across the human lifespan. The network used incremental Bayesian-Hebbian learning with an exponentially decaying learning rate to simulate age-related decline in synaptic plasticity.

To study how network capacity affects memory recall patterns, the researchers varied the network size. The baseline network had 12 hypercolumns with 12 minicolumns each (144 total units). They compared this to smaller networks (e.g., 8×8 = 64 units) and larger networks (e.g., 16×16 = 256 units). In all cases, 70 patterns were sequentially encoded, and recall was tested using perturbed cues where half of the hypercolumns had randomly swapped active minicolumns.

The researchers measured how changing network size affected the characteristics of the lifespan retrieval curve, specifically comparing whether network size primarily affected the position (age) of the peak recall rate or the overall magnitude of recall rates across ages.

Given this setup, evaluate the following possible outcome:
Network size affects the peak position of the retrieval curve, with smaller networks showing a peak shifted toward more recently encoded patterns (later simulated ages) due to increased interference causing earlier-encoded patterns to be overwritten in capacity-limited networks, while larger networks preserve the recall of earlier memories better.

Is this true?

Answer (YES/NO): NO